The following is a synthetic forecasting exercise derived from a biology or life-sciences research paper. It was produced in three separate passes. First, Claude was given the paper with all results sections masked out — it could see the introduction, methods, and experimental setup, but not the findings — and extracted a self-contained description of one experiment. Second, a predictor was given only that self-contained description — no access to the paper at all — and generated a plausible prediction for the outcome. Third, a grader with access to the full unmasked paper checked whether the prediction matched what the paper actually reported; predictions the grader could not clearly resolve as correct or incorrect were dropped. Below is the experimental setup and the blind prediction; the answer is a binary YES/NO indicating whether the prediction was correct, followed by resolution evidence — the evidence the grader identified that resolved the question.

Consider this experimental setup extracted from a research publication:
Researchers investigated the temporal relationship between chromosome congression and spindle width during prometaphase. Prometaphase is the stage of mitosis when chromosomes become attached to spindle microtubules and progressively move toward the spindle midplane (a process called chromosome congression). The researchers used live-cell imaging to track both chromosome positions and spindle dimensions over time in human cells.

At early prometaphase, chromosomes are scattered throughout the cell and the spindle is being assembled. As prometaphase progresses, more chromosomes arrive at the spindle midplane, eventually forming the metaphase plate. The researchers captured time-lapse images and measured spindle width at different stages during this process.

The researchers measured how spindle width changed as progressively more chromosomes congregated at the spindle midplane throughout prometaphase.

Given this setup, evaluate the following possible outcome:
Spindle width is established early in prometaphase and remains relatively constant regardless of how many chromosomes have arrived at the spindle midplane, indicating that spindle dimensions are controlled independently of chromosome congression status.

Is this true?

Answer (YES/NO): NO